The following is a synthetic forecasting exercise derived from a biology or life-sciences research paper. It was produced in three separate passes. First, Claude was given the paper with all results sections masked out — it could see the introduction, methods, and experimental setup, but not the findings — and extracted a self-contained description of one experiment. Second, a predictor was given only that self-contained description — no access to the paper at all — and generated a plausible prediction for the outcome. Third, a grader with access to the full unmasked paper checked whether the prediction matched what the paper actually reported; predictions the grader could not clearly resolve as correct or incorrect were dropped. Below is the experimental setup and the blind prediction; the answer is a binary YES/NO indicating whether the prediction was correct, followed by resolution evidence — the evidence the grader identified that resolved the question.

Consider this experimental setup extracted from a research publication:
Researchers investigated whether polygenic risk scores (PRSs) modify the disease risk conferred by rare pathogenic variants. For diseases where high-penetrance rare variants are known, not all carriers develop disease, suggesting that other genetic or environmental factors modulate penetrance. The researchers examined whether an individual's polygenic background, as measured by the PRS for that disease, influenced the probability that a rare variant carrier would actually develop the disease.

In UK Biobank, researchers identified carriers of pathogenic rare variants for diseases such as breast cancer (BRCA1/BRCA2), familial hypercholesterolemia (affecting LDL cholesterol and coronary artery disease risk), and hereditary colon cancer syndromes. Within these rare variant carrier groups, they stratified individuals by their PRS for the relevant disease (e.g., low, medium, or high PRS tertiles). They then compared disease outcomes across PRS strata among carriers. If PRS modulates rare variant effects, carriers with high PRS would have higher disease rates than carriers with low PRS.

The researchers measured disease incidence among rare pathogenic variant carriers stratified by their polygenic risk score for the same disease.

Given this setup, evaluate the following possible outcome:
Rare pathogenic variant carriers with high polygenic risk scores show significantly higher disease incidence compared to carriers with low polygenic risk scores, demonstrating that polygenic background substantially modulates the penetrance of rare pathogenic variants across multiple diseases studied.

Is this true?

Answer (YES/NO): NO